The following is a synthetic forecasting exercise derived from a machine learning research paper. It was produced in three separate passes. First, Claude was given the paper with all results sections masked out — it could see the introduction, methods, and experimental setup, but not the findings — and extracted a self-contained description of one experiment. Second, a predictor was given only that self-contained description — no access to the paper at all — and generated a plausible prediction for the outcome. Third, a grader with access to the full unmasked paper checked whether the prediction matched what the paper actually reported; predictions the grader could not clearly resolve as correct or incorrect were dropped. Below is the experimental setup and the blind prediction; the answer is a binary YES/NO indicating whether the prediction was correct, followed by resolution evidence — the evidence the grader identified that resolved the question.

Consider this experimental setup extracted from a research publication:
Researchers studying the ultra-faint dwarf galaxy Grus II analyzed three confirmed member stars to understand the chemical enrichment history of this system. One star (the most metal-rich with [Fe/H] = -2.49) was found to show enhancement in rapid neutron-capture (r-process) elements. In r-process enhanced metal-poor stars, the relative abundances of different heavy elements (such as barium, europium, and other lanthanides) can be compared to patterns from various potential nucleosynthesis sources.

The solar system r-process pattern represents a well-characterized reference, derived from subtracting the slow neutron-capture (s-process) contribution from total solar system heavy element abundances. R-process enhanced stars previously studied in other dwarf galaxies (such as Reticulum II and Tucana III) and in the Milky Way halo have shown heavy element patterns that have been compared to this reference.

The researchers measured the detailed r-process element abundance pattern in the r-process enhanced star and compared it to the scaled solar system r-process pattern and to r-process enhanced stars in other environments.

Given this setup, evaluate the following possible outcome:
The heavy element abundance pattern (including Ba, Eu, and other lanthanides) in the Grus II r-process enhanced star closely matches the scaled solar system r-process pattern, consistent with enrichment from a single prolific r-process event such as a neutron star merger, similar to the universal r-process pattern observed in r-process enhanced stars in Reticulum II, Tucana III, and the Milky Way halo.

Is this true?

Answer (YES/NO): YES